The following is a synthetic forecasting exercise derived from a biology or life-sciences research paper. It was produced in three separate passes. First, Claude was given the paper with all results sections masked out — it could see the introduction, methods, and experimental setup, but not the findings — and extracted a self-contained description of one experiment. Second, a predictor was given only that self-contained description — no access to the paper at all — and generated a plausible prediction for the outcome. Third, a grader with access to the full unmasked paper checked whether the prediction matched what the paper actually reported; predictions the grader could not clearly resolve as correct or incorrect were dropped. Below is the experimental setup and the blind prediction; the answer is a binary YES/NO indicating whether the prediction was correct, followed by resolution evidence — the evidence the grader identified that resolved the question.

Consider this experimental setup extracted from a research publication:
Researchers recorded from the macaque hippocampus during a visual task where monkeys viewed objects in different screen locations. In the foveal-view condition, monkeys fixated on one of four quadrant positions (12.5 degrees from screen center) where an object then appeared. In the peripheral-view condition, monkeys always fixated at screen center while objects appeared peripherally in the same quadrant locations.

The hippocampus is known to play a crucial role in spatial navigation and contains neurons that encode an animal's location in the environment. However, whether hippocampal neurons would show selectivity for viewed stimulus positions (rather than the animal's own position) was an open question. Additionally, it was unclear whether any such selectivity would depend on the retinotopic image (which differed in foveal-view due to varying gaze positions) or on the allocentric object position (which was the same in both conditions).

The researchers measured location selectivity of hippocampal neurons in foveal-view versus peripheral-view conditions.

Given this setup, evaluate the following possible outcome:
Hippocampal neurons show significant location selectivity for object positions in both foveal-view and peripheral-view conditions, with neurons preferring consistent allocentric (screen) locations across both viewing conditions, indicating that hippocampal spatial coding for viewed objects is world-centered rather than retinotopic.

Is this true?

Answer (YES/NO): NO